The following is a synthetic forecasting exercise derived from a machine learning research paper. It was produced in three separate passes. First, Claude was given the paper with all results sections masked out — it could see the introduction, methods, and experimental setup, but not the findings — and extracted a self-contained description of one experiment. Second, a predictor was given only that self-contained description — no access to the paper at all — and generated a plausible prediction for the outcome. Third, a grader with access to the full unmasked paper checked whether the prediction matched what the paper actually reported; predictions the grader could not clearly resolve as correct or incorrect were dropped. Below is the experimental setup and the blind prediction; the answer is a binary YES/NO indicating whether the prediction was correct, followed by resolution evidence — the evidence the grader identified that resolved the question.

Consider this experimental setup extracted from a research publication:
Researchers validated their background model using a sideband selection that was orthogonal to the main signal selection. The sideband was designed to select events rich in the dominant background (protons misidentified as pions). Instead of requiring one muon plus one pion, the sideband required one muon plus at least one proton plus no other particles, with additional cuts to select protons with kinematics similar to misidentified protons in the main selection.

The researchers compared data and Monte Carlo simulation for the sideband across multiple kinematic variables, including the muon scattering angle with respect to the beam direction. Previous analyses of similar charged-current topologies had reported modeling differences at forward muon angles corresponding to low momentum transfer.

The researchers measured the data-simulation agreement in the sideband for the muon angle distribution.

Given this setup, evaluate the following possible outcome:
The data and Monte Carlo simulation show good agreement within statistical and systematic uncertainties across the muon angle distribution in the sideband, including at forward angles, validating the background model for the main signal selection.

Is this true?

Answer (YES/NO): YES